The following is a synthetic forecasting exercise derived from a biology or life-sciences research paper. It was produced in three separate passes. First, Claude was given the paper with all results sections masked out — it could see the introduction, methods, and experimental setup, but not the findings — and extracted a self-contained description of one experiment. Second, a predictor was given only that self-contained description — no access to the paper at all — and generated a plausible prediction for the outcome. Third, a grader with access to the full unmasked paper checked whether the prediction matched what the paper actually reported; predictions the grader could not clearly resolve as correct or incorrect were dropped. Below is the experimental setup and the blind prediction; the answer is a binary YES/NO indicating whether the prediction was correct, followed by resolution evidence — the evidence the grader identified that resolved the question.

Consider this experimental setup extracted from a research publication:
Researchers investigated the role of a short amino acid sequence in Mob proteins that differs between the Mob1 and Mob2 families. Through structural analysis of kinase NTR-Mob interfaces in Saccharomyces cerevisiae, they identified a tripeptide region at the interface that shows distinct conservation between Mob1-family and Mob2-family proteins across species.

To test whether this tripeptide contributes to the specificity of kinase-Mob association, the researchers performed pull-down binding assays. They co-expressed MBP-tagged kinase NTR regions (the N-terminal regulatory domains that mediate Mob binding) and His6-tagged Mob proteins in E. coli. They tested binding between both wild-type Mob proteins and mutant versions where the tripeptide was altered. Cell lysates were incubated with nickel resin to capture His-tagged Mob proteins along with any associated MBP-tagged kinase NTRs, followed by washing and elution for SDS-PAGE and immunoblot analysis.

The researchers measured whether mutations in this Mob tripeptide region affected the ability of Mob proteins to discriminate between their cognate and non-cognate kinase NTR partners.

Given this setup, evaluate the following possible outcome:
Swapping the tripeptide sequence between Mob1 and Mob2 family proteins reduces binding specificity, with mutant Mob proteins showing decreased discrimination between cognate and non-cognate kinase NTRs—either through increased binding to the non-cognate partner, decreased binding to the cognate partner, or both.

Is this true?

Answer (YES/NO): YES